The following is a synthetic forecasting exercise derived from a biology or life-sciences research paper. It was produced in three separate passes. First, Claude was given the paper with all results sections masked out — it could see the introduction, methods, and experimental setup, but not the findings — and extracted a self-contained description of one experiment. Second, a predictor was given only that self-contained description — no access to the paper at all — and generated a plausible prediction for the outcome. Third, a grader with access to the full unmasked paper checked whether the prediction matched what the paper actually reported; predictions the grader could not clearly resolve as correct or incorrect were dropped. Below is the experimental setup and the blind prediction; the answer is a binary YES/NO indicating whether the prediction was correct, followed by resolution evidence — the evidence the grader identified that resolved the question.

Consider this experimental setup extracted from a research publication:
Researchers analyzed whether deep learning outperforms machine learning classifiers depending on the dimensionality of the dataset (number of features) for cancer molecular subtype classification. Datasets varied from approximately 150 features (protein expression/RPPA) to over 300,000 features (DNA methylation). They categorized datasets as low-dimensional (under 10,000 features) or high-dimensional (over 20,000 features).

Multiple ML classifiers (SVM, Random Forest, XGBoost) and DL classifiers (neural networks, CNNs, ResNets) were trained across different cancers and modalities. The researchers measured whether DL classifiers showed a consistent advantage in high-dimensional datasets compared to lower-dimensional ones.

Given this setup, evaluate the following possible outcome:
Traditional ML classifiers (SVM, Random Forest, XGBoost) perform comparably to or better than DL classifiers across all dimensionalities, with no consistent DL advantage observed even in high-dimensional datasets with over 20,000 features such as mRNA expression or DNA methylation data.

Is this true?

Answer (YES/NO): NO